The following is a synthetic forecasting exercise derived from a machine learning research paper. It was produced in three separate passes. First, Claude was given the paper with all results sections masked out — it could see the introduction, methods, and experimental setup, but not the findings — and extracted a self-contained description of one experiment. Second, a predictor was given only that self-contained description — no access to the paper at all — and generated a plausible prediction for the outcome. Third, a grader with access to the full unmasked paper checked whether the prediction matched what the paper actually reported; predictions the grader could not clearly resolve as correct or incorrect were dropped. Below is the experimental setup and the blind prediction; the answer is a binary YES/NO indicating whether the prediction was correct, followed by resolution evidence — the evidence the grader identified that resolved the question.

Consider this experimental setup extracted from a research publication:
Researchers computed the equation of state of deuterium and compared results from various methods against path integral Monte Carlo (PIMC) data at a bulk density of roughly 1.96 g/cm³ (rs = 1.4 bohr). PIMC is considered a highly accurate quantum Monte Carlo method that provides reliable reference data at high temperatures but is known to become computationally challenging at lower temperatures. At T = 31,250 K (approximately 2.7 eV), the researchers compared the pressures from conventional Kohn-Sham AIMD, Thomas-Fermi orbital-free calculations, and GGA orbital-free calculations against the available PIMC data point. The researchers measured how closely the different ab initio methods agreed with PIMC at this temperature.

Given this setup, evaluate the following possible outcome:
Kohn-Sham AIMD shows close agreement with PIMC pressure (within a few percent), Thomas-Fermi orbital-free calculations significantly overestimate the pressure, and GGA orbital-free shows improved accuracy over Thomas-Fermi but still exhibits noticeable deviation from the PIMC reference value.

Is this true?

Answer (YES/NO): NO